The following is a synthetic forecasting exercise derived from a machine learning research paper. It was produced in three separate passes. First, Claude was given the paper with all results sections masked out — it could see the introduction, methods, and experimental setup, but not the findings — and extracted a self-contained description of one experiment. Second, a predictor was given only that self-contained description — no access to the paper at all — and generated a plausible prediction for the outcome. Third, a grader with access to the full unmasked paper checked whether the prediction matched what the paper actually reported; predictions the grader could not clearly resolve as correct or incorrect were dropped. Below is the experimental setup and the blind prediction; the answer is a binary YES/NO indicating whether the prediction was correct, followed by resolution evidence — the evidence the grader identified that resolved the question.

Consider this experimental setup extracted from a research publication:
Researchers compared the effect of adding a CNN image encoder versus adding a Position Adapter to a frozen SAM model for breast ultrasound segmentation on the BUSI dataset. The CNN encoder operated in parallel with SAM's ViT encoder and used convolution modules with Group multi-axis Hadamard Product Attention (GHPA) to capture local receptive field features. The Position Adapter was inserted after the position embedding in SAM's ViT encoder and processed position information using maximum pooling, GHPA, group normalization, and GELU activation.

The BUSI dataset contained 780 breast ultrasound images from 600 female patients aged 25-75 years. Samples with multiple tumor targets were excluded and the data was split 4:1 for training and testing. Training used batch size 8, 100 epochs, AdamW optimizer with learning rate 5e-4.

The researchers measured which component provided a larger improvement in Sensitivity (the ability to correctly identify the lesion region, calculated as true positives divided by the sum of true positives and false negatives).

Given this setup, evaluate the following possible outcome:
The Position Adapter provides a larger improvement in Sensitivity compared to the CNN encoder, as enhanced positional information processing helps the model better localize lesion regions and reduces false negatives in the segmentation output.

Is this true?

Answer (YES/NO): YES